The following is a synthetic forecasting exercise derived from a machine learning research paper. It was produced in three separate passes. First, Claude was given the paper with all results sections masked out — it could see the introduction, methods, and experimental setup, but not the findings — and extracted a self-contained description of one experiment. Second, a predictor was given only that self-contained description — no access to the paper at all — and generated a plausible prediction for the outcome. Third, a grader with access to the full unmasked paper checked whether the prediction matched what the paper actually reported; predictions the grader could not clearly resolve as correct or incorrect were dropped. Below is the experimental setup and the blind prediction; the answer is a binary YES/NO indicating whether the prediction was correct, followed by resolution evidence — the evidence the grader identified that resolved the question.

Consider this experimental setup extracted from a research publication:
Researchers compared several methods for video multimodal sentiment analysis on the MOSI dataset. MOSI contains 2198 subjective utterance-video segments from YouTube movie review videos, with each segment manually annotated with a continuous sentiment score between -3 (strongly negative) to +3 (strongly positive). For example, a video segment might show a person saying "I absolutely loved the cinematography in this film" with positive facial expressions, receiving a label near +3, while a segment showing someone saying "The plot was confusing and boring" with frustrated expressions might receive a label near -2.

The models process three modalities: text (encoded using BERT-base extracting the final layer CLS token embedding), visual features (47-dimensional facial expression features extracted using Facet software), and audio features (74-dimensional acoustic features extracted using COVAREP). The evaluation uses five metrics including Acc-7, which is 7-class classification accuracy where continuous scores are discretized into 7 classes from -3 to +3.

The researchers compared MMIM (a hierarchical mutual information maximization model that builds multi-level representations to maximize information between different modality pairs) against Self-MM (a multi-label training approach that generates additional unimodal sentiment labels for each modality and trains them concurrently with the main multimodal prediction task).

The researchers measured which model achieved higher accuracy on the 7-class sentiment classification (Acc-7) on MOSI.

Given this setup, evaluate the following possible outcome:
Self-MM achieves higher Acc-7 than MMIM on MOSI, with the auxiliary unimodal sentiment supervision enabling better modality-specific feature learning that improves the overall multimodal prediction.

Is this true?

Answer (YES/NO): NO